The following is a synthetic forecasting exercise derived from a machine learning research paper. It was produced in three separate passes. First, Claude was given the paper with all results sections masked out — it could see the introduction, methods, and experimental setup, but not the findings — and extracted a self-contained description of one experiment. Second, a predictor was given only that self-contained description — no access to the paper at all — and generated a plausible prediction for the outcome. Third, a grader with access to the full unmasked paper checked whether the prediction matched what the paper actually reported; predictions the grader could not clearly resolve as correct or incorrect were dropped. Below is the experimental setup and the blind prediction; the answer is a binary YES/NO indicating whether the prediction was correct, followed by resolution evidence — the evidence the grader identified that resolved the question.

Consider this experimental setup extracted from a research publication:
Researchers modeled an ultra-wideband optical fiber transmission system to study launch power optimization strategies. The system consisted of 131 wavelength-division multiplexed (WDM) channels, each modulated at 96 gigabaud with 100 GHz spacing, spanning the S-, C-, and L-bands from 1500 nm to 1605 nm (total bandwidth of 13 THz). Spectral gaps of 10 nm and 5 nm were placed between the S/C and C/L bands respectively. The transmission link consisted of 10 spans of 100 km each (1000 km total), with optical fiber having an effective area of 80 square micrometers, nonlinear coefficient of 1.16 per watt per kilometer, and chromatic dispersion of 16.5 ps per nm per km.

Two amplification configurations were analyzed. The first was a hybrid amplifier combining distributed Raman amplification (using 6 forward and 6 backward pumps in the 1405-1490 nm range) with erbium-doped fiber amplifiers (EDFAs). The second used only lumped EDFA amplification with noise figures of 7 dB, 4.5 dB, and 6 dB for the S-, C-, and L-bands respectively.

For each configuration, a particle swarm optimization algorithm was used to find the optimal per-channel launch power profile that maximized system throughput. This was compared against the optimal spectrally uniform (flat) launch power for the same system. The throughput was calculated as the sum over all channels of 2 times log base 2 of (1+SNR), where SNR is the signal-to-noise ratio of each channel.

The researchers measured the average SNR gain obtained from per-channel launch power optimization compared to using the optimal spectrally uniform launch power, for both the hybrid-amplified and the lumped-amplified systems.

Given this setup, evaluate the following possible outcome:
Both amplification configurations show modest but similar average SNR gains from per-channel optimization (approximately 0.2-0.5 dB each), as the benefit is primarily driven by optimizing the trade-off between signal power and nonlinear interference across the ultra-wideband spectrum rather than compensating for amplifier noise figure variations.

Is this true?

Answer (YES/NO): NO